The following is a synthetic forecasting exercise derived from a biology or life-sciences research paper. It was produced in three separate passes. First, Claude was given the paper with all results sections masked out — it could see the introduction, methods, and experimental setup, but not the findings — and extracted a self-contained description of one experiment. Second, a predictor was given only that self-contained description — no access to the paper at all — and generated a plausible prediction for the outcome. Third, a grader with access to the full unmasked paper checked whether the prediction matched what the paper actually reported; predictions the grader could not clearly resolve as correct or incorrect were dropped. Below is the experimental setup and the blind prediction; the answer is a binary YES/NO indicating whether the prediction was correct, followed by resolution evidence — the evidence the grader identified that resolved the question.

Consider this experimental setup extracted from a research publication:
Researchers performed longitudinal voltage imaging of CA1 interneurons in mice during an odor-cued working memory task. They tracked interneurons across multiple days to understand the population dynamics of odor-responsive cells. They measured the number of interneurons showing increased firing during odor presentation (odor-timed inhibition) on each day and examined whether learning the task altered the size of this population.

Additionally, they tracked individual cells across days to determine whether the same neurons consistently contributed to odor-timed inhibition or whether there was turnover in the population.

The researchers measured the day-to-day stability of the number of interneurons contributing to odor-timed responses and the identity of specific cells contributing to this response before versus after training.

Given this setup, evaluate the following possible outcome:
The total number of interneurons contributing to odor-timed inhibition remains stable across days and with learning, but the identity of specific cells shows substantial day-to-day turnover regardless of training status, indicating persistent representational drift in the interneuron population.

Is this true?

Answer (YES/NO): NO